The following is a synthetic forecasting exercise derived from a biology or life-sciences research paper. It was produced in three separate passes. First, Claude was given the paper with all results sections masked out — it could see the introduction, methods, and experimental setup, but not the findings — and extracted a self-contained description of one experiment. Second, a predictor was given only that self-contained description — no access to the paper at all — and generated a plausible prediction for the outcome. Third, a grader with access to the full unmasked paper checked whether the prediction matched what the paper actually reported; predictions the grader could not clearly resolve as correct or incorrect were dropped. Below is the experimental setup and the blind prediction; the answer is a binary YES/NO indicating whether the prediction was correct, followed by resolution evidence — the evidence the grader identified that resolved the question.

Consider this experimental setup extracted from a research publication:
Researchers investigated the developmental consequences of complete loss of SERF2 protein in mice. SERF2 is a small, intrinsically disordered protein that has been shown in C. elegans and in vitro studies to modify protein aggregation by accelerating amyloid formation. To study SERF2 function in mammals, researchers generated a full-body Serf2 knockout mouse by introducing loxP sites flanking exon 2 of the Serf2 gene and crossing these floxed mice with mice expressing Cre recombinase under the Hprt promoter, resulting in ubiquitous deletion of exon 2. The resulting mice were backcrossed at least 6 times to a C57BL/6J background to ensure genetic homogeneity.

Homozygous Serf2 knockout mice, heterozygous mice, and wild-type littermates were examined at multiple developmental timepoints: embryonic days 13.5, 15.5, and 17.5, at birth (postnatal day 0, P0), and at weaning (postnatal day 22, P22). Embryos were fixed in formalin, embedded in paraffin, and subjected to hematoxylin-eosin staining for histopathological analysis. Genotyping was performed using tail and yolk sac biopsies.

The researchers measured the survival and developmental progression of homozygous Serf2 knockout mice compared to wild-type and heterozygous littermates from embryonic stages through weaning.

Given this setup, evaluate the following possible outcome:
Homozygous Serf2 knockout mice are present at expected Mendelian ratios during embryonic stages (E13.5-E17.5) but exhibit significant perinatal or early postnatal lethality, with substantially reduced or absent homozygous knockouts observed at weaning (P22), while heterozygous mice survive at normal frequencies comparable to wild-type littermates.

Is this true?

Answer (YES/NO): YES